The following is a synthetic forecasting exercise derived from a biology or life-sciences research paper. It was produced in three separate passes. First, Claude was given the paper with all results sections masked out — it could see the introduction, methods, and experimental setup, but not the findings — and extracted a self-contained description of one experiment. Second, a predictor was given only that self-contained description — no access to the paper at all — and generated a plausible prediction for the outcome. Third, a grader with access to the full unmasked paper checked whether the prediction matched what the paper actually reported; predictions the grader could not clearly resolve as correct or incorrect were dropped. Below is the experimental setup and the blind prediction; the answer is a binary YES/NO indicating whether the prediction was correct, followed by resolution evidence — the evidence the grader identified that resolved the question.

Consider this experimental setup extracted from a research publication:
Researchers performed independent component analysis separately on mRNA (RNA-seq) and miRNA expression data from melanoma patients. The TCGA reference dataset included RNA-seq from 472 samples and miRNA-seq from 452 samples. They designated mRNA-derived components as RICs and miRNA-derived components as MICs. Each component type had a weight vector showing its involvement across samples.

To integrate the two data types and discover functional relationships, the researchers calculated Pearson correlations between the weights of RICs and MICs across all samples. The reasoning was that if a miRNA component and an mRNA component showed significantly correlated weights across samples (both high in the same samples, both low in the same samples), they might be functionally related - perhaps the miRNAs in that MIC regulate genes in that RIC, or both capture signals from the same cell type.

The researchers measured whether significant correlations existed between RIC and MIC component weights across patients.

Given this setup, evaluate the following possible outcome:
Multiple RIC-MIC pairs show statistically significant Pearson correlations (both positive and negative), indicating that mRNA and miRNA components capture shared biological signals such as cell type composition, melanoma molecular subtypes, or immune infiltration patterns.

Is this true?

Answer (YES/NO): YES